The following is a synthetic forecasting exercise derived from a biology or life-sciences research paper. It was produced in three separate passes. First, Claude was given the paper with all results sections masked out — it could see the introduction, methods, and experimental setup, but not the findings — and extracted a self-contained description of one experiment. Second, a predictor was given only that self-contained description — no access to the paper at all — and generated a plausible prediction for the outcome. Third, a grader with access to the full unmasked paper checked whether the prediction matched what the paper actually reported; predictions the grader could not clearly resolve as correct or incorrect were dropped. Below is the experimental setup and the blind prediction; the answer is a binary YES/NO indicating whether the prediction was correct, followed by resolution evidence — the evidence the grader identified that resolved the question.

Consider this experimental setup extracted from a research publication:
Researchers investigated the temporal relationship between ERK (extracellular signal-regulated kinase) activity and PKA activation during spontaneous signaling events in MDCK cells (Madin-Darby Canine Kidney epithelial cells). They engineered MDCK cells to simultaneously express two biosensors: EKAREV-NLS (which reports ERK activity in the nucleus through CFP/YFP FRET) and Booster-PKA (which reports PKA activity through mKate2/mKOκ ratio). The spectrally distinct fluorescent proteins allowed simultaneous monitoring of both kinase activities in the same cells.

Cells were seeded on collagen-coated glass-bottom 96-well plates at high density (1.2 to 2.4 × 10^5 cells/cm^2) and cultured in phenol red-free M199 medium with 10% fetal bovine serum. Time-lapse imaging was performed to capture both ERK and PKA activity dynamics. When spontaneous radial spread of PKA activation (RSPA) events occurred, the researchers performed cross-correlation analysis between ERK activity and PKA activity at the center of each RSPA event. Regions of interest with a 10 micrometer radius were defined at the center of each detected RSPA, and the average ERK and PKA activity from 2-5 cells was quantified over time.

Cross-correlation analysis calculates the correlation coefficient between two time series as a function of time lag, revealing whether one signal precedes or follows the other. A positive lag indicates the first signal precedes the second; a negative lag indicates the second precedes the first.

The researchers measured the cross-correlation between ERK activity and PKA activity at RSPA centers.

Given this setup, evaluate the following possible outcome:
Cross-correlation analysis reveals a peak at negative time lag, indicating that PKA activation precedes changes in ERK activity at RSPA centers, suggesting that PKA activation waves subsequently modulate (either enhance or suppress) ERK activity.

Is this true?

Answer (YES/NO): NO